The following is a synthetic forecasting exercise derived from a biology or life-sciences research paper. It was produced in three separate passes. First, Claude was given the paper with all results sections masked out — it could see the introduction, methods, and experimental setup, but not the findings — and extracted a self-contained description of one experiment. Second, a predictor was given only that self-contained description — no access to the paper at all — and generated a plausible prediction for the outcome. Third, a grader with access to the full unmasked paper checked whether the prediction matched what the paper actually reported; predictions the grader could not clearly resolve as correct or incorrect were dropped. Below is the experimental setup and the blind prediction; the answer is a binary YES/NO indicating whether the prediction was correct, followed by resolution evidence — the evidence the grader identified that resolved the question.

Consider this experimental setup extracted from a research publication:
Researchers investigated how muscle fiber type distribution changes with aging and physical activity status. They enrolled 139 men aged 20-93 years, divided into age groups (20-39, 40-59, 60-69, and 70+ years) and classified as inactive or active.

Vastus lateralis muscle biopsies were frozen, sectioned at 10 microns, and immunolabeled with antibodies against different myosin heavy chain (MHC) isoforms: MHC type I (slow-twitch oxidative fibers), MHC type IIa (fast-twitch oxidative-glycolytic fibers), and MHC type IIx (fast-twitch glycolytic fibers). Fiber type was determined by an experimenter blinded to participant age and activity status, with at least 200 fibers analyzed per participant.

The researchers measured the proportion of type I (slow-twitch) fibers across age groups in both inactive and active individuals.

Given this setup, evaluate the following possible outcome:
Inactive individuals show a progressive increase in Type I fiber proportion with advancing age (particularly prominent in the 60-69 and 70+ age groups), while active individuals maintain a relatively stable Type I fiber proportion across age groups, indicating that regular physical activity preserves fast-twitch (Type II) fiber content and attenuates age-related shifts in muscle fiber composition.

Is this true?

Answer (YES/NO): NO